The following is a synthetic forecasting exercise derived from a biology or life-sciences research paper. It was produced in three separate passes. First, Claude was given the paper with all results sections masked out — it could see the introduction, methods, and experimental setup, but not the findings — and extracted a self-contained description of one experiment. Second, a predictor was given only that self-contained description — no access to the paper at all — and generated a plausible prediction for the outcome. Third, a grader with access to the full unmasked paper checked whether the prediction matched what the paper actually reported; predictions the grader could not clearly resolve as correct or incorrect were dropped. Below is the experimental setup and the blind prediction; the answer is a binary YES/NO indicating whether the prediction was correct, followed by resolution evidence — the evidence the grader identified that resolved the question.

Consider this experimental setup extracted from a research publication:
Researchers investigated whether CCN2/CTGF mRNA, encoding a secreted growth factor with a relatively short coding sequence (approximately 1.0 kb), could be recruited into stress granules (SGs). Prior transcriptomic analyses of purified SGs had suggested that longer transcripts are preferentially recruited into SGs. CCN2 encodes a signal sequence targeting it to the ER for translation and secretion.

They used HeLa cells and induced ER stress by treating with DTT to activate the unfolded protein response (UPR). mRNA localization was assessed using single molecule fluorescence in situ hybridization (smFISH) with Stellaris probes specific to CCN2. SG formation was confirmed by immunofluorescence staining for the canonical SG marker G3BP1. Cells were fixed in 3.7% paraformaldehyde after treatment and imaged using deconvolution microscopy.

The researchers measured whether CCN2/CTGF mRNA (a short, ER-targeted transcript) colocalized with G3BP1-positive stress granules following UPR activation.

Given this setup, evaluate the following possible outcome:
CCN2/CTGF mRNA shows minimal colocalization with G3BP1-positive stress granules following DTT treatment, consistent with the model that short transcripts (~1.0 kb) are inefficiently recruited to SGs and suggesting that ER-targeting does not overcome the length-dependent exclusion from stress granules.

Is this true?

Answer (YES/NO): NO